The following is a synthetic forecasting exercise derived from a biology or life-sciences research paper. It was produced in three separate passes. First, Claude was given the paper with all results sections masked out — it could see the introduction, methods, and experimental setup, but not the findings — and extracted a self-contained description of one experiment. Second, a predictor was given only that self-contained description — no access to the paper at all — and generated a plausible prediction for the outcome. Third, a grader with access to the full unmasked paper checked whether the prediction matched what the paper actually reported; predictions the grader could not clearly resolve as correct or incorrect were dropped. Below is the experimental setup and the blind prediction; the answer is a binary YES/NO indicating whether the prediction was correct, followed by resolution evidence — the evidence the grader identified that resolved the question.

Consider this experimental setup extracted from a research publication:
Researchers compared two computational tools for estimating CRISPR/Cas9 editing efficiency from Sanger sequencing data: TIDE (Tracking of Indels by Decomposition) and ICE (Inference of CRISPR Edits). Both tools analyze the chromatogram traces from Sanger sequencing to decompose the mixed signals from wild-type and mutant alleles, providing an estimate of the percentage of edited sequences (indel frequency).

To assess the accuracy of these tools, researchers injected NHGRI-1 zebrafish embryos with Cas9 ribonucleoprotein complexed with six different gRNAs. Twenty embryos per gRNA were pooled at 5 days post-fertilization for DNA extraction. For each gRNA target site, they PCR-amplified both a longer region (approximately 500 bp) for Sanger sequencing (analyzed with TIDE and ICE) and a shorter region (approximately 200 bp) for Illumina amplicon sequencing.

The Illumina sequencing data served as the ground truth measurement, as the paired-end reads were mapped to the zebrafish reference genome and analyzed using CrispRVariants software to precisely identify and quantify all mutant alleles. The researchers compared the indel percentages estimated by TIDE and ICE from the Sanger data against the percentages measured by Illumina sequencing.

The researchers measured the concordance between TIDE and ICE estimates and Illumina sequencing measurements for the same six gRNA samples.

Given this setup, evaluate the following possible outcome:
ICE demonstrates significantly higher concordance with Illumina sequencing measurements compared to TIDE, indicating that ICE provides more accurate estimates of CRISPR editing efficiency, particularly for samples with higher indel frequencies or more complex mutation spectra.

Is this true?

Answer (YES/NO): YES